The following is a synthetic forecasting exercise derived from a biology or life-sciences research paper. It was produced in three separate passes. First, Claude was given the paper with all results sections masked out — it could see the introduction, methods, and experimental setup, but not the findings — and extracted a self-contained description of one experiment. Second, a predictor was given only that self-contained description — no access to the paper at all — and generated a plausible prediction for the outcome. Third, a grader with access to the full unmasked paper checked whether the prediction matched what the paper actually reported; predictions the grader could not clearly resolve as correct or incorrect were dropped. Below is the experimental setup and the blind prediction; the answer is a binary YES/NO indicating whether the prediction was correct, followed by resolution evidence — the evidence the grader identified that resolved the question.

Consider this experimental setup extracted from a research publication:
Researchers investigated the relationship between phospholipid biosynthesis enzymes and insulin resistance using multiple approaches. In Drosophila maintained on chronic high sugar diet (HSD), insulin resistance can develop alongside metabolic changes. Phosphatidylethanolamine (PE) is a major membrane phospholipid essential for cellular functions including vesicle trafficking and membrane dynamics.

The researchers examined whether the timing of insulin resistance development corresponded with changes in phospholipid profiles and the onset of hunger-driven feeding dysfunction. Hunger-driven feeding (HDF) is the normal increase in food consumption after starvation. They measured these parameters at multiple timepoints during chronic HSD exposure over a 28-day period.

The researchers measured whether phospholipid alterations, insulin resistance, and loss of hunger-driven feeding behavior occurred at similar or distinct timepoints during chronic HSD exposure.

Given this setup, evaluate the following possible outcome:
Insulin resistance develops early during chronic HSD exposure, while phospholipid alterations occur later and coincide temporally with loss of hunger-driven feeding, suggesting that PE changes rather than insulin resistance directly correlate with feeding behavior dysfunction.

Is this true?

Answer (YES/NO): NO